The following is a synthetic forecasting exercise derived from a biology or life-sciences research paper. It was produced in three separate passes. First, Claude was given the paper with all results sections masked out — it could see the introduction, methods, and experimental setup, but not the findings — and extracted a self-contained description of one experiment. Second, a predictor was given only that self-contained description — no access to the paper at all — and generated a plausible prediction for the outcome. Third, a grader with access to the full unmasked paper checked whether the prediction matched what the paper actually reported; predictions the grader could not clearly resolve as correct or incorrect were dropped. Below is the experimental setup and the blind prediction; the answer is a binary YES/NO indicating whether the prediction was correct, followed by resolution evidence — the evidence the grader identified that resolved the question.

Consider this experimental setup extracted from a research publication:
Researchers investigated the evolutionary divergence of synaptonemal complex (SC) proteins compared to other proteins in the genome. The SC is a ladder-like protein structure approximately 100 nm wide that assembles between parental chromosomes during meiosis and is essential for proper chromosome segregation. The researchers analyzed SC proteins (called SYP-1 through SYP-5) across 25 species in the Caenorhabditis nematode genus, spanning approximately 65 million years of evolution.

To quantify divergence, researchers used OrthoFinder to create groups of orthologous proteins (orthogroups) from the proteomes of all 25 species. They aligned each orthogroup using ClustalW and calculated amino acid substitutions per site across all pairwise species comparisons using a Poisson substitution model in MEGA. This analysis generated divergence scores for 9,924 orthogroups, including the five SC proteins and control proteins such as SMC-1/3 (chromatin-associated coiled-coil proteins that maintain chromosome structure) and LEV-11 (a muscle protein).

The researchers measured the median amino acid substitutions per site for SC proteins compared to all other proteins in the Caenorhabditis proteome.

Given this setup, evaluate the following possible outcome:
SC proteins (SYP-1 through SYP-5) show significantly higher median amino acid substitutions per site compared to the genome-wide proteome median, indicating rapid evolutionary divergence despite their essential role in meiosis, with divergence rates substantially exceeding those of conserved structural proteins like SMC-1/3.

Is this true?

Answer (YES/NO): YES